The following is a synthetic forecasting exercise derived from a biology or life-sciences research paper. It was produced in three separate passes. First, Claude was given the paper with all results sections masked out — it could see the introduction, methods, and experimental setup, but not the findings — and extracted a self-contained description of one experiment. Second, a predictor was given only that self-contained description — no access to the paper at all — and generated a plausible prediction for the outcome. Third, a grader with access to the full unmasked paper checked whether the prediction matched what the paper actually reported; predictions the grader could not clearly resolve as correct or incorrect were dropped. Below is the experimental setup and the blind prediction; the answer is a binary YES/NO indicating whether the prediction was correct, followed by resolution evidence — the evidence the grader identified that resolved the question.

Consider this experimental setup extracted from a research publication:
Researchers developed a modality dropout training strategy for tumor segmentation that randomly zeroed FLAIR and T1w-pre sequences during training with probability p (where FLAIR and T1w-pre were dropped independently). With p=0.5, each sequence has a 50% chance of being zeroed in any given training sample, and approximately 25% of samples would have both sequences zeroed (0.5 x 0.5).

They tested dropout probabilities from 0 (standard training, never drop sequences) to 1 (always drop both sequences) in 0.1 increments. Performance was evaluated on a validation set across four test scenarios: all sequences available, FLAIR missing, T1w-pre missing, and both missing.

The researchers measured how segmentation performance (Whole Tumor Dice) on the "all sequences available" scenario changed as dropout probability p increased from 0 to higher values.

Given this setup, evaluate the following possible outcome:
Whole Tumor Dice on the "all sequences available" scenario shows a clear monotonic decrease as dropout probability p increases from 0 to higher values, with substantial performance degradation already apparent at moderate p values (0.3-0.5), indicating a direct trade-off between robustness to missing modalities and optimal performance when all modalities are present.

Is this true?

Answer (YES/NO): NO